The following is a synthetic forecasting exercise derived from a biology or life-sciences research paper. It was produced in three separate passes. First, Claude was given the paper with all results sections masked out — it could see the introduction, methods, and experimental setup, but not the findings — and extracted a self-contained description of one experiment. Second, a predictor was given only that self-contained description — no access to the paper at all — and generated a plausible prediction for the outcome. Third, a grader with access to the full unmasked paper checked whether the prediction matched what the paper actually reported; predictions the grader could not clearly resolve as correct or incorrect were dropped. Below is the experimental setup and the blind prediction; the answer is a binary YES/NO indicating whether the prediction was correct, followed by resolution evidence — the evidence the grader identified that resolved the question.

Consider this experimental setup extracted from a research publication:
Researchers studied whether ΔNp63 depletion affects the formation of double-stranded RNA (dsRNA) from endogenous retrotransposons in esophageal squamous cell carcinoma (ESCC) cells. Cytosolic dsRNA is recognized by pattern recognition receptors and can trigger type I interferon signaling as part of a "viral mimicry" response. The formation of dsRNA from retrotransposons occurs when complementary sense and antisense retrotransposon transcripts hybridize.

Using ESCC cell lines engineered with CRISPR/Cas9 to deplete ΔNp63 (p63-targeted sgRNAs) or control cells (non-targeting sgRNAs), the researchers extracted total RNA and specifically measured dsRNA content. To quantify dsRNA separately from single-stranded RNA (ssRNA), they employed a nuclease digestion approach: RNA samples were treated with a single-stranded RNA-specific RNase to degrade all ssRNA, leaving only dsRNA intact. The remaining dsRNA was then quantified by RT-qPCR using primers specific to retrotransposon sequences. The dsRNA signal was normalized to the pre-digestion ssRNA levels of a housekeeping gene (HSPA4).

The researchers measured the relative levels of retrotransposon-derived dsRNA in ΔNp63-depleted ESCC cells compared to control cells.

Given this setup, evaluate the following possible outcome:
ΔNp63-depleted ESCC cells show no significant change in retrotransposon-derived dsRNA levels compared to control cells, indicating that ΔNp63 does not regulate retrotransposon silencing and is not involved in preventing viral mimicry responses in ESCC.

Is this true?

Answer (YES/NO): NO